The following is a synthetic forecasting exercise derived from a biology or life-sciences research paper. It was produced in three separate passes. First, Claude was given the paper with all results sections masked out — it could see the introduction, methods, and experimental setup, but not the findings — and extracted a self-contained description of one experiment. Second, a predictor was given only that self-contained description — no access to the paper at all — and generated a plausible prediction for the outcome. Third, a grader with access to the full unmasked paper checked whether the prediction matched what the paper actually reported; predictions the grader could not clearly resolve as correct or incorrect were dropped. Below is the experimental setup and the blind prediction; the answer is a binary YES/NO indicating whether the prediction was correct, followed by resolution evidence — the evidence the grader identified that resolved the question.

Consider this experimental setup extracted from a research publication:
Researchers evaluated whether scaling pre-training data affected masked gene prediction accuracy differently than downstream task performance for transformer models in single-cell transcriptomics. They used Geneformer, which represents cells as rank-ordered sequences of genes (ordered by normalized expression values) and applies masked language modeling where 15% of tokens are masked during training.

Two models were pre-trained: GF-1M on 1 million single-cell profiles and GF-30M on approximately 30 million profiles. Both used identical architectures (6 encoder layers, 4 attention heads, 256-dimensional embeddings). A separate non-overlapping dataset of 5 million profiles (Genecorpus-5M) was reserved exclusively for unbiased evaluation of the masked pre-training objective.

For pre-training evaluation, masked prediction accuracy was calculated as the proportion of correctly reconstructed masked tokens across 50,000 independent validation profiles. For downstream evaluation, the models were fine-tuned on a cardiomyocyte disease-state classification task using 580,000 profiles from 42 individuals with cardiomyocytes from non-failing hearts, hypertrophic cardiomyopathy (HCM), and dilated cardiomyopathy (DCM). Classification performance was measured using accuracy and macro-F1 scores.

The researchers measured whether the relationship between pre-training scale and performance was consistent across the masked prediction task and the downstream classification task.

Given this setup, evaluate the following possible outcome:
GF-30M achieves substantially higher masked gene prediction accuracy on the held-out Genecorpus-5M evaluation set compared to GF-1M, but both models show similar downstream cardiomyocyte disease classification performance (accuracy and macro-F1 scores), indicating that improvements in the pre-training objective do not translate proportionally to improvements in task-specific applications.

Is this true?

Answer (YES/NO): NO